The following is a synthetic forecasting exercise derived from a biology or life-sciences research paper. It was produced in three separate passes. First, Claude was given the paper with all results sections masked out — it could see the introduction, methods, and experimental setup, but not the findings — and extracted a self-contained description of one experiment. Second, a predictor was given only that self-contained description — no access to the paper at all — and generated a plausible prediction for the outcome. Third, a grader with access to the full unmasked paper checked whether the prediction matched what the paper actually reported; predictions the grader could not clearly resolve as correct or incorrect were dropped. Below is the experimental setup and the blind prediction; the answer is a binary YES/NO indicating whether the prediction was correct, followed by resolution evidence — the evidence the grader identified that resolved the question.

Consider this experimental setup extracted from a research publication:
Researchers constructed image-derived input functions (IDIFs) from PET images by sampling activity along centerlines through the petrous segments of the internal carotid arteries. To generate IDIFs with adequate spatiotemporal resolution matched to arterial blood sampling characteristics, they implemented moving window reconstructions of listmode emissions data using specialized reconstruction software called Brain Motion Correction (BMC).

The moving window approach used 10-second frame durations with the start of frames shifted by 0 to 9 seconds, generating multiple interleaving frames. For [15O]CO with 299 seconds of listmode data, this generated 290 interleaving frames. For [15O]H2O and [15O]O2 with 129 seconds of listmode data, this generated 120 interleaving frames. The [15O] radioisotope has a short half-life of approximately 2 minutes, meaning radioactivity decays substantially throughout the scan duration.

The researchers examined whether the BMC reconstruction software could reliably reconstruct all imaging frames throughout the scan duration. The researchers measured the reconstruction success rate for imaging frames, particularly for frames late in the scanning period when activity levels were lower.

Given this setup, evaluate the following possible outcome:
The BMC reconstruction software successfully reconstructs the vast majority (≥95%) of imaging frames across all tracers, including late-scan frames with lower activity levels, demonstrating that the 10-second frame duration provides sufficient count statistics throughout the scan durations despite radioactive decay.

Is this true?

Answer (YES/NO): NO